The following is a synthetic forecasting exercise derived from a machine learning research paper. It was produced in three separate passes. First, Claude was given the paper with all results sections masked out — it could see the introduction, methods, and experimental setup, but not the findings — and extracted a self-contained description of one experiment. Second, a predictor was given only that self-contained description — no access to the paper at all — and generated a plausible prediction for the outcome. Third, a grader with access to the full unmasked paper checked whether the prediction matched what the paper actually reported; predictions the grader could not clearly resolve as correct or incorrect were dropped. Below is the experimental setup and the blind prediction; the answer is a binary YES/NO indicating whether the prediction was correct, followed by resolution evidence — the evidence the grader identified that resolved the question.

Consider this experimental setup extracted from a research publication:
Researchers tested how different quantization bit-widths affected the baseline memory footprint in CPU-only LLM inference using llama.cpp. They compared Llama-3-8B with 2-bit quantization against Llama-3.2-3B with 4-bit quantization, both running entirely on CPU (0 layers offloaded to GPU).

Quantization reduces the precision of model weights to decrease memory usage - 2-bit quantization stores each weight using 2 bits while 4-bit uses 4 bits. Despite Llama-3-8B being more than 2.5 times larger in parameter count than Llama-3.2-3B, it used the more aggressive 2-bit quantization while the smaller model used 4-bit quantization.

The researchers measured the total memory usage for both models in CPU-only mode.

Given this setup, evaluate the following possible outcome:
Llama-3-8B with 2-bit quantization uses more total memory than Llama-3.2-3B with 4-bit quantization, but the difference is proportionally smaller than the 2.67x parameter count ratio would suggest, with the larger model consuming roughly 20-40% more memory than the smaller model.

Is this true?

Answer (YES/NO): NO